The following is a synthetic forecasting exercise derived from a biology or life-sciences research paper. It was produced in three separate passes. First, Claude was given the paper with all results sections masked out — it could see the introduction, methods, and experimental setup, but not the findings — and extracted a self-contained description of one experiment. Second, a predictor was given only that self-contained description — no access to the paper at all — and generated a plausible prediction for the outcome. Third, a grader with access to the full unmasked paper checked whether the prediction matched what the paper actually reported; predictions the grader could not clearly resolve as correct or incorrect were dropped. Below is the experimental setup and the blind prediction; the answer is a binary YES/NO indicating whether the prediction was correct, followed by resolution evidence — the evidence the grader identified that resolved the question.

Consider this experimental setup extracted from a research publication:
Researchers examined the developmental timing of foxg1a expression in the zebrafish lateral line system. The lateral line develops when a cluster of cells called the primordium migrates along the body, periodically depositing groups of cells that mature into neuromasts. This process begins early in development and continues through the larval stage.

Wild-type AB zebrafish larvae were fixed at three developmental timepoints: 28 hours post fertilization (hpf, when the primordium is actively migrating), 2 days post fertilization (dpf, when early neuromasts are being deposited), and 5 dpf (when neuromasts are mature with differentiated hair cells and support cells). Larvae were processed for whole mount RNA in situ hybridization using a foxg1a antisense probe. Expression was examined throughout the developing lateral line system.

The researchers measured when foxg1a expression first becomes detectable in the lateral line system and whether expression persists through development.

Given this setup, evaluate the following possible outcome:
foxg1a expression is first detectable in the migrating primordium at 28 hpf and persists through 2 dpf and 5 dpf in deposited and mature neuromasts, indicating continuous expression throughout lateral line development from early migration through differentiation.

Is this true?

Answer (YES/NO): YES